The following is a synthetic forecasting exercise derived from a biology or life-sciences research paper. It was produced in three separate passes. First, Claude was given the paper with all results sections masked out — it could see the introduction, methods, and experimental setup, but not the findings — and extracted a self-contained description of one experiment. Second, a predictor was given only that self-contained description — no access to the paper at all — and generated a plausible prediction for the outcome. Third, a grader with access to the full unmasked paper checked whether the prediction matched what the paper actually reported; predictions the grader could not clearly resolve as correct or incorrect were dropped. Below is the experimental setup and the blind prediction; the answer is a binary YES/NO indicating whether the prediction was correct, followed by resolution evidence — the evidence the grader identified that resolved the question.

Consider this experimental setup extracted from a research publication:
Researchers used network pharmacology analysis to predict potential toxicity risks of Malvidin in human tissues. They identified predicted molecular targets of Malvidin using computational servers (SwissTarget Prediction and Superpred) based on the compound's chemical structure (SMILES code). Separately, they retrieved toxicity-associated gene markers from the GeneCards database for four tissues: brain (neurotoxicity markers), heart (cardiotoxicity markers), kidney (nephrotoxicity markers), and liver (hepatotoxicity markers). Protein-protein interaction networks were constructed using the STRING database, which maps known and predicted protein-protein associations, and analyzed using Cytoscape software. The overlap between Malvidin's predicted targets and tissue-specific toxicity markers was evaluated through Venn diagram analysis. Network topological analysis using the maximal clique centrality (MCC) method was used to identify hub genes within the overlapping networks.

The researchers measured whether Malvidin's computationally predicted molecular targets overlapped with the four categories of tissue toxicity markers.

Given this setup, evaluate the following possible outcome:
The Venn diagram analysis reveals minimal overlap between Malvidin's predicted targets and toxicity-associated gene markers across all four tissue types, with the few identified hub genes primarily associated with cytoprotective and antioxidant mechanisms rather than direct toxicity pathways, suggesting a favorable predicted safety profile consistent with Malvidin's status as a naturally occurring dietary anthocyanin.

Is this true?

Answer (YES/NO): NO